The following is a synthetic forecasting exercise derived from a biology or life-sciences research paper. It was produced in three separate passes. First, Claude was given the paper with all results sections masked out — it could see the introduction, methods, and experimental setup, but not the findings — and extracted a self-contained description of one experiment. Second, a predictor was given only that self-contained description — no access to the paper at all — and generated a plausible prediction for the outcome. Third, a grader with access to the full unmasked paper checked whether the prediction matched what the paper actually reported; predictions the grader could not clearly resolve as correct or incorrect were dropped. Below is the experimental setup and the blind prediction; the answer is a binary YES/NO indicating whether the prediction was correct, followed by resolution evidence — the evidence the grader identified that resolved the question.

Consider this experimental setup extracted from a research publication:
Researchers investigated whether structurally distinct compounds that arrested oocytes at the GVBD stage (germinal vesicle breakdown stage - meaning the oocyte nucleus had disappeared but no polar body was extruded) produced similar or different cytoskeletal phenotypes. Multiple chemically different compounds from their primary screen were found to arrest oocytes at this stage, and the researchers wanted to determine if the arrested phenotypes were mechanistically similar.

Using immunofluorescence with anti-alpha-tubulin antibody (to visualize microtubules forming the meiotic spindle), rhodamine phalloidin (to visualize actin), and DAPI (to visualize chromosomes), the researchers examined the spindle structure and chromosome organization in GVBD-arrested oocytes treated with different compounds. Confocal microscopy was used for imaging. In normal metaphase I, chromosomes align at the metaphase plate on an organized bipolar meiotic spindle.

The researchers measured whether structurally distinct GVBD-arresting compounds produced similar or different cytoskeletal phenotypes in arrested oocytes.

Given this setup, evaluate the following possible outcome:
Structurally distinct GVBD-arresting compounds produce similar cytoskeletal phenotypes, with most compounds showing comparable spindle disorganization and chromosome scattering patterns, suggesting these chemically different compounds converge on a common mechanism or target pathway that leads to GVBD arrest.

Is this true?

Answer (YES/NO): YES